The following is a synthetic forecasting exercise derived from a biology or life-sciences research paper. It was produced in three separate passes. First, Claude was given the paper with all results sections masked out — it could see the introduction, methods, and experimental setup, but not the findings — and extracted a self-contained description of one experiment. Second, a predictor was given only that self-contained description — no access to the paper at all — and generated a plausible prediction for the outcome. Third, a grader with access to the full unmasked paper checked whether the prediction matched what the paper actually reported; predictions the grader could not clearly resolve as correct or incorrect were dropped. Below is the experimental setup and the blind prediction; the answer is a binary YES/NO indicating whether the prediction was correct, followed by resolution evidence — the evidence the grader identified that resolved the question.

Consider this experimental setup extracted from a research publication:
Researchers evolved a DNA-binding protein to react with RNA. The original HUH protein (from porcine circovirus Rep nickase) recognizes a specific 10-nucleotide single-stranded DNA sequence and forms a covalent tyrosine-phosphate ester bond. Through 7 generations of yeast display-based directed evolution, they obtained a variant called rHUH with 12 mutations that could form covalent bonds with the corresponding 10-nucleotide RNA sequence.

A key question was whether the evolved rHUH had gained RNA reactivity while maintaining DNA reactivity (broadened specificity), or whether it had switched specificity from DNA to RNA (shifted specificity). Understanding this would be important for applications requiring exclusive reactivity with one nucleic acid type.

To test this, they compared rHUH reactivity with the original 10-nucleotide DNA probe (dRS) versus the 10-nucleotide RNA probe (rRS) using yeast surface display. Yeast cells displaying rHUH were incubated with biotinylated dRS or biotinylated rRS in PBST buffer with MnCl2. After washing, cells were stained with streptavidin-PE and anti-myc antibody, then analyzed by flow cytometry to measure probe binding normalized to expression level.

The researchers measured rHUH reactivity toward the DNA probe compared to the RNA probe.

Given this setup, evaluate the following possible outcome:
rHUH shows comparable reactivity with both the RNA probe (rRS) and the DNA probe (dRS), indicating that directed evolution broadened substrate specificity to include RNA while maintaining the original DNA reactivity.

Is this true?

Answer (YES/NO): NO